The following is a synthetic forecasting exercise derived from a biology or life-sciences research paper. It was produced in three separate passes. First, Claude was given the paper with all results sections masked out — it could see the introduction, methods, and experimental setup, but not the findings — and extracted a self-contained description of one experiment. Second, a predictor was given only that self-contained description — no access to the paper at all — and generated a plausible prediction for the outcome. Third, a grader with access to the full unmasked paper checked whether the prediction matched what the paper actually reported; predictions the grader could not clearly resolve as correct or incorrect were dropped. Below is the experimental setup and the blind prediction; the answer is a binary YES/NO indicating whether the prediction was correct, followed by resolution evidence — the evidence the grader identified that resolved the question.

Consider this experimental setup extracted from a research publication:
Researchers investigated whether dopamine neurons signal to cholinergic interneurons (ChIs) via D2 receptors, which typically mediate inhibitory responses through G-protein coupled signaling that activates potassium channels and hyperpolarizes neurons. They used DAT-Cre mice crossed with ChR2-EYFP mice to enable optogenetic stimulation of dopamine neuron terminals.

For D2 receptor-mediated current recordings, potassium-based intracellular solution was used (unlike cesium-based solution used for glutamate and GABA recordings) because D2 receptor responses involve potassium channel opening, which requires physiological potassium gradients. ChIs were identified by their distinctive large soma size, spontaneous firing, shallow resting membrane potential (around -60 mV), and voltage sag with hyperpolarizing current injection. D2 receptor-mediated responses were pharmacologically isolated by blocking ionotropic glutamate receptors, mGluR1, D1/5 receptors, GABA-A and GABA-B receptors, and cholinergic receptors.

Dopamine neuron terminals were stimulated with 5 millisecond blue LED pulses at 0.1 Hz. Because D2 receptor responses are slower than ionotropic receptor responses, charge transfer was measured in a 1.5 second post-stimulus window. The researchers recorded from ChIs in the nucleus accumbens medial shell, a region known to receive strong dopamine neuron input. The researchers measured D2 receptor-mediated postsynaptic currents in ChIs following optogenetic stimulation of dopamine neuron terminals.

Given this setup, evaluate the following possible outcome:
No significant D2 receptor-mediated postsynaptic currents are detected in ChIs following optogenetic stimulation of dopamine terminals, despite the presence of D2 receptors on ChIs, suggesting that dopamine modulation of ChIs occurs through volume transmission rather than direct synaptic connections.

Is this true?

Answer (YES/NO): NO